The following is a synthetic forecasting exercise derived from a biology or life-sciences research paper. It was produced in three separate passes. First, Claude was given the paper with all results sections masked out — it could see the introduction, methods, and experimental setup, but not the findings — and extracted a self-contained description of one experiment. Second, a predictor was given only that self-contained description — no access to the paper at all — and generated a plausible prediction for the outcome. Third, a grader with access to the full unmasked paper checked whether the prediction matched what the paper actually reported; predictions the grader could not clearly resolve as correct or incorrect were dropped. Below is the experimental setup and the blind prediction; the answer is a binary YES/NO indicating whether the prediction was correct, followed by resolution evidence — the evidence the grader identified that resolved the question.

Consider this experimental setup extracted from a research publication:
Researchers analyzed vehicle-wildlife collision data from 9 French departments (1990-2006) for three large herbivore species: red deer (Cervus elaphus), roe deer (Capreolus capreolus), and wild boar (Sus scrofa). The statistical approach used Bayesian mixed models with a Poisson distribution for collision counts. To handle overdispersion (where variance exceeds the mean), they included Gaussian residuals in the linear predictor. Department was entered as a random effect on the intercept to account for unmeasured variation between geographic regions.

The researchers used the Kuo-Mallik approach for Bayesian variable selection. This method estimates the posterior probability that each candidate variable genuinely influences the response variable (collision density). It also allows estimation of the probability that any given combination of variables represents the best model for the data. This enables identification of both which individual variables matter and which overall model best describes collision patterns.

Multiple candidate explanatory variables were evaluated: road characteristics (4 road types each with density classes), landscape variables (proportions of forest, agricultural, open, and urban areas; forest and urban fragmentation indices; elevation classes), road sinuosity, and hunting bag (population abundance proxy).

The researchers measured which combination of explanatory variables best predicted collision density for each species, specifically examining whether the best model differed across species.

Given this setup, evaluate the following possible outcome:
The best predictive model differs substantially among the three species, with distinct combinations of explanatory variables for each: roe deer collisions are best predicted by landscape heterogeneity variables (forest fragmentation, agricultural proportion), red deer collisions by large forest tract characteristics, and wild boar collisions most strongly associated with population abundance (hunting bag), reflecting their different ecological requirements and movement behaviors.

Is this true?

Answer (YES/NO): NO